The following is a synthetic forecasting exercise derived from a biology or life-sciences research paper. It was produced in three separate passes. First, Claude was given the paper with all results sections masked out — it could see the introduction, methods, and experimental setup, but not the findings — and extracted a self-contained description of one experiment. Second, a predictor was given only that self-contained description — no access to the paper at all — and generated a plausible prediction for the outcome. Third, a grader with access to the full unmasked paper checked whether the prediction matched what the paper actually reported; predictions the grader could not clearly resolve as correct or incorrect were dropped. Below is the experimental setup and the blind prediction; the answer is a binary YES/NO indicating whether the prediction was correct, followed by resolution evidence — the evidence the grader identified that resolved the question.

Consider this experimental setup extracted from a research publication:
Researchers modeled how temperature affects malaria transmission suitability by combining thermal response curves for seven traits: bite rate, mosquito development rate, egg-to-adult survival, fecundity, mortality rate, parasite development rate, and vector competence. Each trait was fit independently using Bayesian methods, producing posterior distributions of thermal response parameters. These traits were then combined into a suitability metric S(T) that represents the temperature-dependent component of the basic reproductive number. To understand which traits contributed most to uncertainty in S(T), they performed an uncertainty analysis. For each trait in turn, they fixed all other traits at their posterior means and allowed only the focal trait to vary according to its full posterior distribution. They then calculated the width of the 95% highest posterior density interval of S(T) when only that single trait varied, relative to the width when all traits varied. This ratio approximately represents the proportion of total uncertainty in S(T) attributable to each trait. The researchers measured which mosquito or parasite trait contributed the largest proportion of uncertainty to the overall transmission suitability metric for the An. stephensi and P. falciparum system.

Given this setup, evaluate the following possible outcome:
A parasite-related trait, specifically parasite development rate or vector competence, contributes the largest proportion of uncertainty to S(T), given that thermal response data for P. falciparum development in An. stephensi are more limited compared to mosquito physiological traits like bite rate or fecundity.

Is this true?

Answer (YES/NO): NO